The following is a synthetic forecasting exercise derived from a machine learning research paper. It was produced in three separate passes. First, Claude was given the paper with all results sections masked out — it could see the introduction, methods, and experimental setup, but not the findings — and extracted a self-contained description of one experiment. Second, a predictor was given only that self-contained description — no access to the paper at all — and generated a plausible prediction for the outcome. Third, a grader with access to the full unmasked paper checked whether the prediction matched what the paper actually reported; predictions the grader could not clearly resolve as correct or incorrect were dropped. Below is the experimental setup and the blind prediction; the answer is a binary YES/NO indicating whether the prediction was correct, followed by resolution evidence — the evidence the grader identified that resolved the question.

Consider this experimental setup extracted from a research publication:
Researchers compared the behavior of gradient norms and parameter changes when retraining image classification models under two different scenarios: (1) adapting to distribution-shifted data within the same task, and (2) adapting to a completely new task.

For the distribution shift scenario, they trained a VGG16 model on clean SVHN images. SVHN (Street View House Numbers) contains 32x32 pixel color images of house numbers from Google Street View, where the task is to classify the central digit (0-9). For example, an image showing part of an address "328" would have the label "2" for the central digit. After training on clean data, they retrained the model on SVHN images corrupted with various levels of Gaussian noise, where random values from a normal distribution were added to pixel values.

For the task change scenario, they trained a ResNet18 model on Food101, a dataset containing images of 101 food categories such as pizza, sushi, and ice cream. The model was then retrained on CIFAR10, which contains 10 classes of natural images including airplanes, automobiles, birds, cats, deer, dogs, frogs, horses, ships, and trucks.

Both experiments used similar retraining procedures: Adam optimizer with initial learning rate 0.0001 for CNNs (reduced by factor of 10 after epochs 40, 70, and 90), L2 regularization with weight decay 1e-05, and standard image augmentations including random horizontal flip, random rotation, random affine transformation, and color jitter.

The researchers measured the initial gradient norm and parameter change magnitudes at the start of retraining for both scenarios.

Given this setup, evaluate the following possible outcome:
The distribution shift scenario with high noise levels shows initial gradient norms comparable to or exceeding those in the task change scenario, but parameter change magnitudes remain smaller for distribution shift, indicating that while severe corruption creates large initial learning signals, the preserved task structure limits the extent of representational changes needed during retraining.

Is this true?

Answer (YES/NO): NO